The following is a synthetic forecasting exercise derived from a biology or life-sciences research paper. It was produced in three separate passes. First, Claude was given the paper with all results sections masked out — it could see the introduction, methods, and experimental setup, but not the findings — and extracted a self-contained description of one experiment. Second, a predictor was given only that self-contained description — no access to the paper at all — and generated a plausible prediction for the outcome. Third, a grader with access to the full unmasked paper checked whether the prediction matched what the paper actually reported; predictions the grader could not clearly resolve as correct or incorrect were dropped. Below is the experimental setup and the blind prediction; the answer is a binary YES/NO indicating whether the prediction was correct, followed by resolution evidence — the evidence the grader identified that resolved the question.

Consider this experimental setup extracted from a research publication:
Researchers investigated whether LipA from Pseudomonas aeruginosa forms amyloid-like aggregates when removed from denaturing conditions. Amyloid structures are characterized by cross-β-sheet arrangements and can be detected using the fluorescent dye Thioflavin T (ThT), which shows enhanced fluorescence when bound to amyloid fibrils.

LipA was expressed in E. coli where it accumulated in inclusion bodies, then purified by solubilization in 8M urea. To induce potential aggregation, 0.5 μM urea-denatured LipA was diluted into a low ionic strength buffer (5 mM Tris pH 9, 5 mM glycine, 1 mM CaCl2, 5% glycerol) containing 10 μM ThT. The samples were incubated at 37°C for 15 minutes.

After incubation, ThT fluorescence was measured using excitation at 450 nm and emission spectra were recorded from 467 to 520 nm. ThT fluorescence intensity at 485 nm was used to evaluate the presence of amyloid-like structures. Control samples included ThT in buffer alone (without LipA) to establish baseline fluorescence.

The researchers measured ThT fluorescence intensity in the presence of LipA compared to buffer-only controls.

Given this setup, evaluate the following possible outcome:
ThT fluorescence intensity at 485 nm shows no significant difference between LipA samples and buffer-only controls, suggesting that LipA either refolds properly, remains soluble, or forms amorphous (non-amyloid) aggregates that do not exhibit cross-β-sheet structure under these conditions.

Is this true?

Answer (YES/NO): NO